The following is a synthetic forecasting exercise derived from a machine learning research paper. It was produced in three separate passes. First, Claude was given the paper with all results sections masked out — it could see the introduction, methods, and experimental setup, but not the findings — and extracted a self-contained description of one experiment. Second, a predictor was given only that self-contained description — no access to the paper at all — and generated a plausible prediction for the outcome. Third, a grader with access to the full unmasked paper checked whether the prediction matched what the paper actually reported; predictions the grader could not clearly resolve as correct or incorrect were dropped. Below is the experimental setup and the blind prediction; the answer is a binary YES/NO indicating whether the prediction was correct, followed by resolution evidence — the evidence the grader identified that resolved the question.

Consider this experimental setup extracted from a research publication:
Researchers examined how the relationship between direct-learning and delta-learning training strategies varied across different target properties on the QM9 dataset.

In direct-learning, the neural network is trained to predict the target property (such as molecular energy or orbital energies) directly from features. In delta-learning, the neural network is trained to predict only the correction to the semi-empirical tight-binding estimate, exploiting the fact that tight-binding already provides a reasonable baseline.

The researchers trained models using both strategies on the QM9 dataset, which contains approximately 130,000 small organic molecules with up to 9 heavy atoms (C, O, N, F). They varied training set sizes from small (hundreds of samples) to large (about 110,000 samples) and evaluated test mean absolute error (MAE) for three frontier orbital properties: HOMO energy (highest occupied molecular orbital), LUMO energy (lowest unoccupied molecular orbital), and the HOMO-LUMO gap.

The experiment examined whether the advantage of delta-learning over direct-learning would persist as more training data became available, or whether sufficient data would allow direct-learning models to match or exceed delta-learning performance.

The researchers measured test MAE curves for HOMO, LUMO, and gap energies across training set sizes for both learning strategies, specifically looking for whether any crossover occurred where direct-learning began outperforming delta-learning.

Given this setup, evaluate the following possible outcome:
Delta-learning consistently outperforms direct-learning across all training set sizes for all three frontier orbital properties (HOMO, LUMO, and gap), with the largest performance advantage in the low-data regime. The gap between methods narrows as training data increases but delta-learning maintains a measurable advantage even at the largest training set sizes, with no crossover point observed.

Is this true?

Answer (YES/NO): NO